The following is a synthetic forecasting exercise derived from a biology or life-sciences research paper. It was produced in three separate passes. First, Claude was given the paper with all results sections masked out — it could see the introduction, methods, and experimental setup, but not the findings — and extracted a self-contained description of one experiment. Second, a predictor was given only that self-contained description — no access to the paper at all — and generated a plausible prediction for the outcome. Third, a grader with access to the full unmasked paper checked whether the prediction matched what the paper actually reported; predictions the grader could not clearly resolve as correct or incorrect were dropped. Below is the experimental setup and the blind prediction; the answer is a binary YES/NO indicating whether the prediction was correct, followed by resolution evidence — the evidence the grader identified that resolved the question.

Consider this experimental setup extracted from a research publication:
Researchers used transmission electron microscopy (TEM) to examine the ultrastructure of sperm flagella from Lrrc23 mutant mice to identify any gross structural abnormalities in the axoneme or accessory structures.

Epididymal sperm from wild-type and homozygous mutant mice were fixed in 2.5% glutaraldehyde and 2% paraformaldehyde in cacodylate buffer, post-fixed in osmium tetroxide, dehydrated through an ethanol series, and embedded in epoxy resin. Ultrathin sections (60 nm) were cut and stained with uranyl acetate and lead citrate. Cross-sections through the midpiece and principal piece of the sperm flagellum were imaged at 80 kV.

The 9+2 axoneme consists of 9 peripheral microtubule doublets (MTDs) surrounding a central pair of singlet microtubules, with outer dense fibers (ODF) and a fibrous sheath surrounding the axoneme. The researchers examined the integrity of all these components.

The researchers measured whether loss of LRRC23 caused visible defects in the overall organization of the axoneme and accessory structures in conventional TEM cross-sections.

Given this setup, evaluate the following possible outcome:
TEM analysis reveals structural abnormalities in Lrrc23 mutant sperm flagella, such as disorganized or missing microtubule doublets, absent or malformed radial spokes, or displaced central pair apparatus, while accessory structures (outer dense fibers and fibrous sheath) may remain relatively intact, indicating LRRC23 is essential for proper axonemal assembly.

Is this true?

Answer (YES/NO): NO